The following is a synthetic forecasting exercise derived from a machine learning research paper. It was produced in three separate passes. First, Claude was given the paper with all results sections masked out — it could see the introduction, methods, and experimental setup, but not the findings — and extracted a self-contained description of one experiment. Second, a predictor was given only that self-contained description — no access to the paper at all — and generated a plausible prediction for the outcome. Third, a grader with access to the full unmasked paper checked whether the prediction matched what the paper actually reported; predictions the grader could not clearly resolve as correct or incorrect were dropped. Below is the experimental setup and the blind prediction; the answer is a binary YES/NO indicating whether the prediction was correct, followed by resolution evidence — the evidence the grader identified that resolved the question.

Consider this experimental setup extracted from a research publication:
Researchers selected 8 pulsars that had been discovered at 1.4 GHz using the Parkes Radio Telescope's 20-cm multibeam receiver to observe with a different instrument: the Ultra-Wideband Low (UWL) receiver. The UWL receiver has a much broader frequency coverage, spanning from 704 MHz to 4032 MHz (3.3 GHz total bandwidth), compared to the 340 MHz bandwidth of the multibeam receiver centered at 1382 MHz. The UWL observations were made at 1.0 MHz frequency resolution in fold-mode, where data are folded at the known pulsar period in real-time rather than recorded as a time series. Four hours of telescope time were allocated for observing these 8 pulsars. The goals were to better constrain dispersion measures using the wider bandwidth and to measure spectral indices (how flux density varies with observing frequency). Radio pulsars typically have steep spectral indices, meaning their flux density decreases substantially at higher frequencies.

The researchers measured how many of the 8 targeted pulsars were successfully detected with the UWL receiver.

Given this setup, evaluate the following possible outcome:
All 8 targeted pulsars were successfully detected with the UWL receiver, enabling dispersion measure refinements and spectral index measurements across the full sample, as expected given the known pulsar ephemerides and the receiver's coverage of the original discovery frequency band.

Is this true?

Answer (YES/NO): NO